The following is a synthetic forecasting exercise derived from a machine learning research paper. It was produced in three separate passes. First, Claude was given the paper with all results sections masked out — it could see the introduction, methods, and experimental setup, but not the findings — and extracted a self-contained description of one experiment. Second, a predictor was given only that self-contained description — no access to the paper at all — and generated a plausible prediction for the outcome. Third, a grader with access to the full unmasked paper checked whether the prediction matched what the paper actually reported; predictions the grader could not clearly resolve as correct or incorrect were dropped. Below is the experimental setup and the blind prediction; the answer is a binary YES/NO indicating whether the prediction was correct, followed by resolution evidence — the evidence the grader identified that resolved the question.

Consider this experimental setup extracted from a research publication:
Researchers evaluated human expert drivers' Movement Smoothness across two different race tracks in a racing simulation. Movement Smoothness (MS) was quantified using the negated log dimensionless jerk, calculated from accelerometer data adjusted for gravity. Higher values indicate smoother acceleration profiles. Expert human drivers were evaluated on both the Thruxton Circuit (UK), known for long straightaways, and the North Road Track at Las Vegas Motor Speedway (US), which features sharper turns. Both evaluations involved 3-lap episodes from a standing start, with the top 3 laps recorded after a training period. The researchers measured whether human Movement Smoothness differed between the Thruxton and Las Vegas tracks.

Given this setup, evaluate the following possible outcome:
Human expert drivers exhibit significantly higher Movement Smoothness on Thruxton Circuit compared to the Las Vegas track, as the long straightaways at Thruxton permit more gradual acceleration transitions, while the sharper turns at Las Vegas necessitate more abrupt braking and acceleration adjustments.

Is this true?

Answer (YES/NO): YES